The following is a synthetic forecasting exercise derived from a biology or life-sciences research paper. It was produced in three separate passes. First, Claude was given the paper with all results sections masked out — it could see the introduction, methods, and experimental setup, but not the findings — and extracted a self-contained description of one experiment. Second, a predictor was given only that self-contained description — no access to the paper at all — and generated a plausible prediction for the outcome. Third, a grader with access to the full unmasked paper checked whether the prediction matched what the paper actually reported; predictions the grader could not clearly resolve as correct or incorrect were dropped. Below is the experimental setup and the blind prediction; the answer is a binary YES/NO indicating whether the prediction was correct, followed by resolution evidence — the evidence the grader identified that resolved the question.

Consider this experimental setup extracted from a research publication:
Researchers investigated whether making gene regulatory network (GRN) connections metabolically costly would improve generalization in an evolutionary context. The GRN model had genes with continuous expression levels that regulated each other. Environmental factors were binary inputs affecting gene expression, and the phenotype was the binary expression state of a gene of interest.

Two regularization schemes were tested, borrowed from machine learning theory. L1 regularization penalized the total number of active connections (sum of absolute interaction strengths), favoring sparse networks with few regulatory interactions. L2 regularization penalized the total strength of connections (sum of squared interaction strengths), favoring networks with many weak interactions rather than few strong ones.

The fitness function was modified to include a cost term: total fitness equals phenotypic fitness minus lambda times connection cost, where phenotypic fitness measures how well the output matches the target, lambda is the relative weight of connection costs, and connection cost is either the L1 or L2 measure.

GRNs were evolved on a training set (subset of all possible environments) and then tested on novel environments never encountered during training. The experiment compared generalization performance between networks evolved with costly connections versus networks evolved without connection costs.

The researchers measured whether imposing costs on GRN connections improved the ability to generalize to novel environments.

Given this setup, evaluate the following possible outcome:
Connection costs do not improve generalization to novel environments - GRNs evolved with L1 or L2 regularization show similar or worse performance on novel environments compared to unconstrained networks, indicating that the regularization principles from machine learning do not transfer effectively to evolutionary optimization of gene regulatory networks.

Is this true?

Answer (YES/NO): NO